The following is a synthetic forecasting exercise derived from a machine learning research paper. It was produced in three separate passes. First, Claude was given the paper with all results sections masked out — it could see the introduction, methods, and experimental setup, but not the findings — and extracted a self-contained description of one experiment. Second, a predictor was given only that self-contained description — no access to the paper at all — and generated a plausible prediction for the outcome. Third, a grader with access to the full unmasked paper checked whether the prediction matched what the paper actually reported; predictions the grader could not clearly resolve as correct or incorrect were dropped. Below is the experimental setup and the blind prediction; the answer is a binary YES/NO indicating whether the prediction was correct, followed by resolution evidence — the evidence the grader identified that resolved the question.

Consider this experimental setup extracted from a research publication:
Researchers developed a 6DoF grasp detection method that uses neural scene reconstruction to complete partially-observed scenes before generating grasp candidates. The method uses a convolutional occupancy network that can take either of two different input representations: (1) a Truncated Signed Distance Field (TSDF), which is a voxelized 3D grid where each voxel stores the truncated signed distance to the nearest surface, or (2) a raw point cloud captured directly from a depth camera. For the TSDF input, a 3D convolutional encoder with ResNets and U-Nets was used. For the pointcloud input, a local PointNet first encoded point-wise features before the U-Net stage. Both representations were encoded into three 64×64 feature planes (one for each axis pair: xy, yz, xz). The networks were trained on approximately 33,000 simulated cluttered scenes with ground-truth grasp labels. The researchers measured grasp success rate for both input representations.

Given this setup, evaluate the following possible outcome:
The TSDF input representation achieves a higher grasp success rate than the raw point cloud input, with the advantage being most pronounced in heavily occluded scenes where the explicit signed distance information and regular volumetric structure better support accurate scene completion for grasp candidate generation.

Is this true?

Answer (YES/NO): NO